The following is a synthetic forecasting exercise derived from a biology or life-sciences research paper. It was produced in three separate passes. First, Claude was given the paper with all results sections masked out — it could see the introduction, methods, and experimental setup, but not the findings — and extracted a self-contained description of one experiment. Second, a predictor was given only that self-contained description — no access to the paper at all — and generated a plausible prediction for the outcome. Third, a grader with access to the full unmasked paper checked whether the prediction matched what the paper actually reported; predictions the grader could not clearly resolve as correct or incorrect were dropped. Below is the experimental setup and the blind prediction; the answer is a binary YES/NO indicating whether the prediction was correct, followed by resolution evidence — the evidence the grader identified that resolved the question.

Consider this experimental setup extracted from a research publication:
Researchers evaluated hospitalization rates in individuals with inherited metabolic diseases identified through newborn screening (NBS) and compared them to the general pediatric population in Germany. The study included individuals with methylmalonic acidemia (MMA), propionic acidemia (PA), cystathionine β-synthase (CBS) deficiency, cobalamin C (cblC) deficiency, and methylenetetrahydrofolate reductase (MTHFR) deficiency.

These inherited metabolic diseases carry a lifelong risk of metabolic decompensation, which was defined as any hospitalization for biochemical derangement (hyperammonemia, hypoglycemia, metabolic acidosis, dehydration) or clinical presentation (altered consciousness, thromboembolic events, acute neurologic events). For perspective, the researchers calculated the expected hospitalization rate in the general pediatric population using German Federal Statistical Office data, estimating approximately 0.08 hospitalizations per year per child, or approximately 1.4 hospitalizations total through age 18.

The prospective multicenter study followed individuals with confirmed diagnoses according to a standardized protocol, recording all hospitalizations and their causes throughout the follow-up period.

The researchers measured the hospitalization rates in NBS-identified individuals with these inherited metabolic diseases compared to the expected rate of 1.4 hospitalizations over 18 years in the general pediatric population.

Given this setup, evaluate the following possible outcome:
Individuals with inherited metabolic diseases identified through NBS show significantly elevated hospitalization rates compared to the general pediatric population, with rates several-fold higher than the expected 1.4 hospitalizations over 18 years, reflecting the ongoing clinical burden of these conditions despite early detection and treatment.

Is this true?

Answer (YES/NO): YES